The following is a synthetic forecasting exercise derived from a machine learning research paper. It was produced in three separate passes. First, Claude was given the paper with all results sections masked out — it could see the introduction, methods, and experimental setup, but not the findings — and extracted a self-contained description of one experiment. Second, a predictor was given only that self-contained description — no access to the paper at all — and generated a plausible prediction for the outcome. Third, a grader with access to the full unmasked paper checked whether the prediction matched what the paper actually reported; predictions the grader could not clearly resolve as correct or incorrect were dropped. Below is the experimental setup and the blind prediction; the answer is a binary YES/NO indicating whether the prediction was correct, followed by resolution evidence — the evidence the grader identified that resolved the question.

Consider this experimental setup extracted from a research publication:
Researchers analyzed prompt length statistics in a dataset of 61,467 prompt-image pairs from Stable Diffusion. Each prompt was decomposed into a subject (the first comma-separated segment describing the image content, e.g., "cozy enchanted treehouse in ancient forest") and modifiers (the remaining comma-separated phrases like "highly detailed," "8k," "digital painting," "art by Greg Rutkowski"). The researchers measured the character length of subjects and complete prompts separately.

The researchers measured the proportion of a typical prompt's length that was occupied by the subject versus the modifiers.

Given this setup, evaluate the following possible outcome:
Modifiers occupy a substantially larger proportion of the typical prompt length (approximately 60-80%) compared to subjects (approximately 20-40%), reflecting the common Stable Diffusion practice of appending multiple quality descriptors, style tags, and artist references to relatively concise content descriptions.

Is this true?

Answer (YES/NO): YES